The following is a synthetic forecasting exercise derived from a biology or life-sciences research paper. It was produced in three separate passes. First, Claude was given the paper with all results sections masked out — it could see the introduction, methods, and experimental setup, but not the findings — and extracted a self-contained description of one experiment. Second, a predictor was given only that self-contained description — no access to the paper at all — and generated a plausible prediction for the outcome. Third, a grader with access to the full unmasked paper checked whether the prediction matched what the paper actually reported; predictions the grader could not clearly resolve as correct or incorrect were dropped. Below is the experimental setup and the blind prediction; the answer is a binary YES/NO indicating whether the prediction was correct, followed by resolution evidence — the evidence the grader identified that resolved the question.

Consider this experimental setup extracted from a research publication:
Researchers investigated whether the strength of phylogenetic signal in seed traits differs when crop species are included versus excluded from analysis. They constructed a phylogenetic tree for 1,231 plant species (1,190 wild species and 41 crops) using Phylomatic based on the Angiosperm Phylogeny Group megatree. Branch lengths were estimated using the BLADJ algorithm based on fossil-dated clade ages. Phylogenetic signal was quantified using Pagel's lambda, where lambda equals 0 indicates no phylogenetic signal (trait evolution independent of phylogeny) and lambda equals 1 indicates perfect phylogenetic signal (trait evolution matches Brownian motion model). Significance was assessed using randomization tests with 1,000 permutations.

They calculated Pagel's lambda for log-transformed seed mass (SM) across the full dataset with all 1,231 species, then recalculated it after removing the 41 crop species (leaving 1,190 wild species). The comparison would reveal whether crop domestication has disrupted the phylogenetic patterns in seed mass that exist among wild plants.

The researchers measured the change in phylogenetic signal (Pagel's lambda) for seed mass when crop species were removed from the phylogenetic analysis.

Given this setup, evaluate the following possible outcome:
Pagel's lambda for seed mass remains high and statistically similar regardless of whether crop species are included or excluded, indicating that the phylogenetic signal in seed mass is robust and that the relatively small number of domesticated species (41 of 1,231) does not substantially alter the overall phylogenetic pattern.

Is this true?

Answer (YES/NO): NO